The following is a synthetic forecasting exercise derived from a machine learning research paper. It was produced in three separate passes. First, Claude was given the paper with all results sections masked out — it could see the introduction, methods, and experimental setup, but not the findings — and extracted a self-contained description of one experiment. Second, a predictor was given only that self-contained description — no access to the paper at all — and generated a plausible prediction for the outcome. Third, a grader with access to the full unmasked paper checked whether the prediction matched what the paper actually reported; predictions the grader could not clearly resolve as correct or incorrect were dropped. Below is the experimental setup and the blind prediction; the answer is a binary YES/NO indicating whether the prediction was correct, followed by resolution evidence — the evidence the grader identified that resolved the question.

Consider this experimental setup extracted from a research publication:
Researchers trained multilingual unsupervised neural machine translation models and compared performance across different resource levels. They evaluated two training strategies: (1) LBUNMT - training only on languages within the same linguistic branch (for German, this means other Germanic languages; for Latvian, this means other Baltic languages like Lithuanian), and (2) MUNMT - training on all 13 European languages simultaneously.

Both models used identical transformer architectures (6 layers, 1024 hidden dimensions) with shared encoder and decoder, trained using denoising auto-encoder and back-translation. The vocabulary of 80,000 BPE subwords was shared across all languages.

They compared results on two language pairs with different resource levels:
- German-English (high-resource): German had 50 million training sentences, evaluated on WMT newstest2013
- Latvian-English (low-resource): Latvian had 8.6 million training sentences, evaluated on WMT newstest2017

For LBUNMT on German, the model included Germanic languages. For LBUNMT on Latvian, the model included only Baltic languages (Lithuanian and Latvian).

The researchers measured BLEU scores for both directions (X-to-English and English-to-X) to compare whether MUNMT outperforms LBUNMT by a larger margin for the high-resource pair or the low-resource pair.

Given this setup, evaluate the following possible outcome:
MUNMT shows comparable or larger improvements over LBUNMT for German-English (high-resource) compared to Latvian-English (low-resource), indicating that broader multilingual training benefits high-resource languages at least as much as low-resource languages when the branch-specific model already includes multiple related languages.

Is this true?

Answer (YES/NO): NO